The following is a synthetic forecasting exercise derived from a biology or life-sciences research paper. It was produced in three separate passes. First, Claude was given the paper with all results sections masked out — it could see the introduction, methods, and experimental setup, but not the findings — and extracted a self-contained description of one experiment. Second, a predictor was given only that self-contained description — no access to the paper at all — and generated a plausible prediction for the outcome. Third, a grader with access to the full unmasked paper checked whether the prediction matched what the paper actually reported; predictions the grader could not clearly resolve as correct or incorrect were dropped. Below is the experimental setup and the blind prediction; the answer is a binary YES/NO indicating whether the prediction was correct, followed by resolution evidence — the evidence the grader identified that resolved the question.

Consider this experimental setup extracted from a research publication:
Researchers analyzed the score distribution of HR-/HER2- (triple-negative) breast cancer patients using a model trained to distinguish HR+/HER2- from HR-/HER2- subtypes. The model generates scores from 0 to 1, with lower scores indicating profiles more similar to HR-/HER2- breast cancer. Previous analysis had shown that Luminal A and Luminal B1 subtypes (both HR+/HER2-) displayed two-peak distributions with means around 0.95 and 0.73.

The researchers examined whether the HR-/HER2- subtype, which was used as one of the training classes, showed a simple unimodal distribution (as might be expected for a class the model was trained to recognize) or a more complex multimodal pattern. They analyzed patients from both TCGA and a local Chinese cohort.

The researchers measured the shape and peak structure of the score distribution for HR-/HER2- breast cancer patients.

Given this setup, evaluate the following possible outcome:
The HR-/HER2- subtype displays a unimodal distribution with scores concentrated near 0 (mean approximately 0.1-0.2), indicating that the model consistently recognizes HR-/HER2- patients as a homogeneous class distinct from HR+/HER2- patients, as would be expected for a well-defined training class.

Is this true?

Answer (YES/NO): NO